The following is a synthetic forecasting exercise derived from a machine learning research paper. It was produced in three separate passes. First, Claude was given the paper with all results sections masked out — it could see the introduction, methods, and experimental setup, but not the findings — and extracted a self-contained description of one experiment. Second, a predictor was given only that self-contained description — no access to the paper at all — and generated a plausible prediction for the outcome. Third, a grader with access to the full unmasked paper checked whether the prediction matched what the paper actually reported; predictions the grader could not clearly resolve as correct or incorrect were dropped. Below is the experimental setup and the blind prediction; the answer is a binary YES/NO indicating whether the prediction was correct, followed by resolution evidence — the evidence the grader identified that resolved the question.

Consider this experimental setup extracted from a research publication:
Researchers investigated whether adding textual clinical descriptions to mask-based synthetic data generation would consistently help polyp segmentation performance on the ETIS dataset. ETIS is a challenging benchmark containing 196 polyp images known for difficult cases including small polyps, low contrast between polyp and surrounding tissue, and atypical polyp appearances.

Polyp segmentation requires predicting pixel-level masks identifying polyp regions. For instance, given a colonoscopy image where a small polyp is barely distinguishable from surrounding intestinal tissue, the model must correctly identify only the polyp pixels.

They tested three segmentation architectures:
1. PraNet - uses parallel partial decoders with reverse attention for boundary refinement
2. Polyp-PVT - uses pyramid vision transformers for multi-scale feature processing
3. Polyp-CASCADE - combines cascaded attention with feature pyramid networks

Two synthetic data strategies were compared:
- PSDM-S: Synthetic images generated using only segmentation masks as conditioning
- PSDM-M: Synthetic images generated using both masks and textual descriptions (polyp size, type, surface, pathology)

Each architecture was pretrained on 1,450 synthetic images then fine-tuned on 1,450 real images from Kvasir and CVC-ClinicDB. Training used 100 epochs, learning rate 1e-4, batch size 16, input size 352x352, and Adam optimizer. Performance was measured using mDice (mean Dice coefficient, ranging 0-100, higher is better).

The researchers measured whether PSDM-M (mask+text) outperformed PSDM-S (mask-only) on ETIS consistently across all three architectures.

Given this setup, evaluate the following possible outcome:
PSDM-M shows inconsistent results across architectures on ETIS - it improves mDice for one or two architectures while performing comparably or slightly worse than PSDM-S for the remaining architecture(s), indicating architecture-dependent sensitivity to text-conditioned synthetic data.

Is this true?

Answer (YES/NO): YES